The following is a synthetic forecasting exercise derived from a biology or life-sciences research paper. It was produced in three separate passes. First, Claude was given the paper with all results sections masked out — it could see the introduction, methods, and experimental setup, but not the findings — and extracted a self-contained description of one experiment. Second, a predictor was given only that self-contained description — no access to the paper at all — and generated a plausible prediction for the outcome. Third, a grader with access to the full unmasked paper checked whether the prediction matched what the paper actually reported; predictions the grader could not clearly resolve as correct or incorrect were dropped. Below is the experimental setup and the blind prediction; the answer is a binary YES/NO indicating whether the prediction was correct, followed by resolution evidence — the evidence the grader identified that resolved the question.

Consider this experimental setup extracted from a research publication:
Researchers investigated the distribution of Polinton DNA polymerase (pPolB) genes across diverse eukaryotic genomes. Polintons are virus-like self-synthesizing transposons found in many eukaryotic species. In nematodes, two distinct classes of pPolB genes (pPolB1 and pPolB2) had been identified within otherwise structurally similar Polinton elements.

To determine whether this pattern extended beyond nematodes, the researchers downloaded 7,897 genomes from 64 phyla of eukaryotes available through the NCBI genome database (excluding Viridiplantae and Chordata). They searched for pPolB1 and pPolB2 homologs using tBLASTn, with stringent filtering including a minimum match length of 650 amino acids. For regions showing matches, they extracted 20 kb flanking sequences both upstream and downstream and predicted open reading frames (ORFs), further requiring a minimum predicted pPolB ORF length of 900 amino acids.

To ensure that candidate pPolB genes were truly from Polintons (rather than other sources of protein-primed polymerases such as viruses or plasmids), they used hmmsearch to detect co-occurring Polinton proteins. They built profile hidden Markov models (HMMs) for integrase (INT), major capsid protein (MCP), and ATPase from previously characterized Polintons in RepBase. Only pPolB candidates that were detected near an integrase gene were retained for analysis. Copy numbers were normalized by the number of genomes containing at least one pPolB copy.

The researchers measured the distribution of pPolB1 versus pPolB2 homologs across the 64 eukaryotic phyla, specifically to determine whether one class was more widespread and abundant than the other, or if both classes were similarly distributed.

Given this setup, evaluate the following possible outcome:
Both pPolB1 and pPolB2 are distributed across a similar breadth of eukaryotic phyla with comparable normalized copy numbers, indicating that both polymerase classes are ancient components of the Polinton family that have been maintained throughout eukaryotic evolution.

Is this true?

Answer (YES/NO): NO